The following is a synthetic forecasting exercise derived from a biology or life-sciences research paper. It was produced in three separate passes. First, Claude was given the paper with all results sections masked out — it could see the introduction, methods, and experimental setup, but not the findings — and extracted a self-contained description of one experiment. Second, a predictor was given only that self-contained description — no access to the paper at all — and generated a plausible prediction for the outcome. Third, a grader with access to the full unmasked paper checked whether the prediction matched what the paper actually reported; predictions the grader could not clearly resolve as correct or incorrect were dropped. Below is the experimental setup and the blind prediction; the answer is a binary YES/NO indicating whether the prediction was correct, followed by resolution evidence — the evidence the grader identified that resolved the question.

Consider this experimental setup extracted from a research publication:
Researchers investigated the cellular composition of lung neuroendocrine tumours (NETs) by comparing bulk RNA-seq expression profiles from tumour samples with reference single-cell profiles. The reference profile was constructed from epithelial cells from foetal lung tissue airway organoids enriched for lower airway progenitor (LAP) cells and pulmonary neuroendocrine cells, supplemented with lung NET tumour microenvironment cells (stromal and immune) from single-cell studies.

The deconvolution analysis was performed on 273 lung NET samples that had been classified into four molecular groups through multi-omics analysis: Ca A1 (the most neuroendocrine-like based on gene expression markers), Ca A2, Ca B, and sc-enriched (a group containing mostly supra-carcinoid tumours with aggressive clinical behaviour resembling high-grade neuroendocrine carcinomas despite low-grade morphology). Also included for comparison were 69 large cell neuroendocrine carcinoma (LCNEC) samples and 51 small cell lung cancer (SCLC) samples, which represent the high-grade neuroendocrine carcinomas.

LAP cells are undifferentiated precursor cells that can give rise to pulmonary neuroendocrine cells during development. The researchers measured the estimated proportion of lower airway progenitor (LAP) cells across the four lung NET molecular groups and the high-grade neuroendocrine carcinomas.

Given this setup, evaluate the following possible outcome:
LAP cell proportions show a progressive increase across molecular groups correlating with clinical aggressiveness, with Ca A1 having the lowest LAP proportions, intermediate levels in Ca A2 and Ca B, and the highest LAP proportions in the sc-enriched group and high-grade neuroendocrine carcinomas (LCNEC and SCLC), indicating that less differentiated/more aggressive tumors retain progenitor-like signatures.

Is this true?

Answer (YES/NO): NO